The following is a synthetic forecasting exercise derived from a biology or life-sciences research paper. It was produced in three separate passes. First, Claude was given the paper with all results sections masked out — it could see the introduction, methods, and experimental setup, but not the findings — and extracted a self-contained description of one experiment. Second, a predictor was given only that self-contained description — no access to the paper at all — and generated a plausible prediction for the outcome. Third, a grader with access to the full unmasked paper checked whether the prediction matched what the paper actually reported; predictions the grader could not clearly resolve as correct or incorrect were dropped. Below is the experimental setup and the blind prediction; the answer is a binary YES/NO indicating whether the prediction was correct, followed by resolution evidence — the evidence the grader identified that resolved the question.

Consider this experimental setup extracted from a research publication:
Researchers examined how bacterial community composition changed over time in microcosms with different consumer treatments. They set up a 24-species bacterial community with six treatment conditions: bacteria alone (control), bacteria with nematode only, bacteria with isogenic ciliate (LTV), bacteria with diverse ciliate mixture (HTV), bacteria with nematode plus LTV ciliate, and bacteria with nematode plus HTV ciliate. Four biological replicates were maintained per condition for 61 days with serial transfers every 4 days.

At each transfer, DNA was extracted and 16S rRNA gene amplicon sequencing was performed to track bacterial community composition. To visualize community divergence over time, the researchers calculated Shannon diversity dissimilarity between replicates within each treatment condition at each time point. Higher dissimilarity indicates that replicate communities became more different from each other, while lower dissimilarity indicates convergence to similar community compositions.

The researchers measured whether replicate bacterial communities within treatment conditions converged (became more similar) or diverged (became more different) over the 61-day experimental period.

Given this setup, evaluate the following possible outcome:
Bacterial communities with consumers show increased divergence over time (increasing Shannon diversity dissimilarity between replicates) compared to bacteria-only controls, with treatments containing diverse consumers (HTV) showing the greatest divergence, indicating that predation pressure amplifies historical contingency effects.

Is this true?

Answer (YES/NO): NO